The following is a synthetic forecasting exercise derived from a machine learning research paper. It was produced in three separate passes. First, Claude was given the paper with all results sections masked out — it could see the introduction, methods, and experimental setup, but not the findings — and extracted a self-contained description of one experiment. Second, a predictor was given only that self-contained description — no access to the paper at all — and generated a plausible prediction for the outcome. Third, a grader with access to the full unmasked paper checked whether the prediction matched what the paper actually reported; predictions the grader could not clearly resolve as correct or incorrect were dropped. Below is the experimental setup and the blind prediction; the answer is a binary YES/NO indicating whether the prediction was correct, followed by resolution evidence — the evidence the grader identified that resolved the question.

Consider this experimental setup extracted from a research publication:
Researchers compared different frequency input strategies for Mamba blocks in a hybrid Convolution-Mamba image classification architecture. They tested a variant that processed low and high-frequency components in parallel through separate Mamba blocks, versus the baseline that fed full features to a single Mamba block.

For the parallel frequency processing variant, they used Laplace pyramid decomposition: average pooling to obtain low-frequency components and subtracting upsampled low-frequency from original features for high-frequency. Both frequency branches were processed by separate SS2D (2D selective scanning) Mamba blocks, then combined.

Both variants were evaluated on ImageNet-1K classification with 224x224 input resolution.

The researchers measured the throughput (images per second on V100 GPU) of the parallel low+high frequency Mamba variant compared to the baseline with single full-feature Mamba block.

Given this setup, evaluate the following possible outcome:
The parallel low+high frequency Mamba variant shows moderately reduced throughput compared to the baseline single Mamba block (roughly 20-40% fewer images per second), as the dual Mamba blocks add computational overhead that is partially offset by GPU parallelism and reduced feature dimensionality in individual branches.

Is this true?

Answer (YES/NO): NO